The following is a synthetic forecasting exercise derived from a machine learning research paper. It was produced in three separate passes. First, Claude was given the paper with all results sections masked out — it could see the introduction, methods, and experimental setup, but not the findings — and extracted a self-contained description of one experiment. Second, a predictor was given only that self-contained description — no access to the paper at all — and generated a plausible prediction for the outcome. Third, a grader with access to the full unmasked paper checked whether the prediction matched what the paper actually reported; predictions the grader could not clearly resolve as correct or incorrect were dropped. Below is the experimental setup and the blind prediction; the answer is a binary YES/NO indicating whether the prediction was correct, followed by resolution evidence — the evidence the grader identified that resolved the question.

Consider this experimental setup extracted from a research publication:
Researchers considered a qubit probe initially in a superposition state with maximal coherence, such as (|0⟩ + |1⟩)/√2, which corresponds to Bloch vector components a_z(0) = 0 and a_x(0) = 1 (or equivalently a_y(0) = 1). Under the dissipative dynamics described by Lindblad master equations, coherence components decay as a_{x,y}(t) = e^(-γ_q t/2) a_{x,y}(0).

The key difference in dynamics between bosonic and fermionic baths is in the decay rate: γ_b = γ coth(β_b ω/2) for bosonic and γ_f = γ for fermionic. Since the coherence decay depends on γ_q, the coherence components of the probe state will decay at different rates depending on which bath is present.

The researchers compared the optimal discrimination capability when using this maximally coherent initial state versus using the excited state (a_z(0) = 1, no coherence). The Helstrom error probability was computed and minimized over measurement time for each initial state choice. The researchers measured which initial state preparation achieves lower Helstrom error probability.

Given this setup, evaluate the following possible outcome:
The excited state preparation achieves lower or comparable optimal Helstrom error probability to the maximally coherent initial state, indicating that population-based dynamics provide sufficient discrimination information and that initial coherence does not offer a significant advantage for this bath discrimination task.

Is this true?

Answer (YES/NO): NO